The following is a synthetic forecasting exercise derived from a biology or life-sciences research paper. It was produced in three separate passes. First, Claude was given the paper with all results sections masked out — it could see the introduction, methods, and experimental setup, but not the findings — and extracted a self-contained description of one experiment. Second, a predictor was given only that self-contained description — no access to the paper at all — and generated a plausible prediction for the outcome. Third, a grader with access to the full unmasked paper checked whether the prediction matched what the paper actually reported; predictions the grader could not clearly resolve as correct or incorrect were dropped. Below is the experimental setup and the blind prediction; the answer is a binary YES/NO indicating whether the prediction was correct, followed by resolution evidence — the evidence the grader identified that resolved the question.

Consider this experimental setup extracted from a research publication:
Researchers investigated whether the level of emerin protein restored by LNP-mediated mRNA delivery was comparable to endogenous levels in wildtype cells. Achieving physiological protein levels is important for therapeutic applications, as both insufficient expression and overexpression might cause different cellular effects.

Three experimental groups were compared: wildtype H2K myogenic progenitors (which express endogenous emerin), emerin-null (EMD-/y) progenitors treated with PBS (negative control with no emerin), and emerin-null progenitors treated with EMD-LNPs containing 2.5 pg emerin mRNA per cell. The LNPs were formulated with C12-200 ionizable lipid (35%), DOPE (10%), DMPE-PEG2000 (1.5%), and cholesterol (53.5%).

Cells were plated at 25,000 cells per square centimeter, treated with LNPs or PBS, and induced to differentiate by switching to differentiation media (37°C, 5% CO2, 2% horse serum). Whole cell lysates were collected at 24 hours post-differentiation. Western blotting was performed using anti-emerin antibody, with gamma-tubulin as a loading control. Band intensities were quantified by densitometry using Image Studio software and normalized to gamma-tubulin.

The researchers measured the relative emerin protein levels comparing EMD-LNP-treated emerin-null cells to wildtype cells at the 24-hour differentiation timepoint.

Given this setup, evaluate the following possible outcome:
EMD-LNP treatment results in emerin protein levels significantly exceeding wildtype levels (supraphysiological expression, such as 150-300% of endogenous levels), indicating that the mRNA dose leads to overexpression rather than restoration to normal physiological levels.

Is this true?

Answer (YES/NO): NO